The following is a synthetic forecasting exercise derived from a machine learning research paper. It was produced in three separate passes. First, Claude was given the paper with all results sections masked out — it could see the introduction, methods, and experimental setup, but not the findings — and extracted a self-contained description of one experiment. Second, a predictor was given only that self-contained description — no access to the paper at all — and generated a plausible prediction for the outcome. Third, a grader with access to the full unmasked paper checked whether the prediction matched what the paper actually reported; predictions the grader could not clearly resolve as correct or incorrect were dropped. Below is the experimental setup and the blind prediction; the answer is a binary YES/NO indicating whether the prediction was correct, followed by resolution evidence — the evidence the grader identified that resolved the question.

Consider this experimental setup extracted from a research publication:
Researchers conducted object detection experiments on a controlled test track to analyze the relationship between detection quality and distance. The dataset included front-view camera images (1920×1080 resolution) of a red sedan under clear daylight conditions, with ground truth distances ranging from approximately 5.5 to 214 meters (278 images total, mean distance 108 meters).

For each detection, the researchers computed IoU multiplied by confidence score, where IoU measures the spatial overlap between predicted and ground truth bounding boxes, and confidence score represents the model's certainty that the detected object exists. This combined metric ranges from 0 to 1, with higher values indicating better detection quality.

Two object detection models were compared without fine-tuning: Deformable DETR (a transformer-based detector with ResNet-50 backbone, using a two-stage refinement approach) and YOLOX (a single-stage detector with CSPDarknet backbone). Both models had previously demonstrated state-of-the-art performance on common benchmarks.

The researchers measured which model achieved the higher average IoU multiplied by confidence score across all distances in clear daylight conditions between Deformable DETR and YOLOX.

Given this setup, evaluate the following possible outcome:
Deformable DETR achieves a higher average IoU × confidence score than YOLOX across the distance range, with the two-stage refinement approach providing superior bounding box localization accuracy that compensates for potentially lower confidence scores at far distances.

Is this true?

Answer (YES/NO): YES